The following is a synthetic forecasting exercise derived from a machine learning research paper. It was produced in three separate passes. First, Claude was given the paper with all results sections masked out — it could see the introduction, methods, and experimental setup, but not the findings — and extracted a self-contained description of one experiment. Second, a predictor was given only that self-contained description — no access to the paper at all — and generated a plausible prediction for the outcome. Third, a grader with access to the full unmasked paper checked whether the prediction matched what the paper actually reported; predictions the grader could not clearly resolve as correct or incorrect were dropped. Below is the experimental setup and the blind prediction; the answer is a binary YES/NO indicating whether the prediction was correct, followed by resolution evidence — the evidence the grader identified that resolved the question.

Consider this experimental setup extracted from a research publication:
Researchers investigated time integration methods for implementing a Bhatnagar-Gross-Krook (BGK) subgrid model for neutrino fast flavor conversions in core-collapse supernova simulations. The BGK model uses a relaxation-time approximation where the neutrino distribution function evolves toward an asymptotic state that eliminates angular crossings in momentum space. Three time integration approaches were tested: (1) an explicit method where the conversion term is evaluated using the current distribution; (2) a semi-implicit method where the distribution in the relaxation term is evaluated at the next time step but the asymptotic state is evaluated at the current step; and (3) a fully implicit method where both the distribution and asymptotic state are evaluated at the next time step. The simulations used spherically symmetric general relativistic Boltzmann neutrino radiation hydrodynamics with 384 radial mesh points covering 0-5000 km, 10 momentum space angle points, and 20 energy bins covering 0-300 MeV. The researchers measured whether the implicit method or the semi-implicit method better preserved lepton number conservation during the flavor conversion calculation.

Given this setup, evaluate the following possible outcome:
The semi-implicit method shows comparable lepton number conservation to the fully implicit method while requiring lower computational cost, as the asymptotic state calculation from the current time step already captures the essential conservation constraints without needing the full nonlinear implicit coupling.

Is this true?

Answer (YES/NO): NO